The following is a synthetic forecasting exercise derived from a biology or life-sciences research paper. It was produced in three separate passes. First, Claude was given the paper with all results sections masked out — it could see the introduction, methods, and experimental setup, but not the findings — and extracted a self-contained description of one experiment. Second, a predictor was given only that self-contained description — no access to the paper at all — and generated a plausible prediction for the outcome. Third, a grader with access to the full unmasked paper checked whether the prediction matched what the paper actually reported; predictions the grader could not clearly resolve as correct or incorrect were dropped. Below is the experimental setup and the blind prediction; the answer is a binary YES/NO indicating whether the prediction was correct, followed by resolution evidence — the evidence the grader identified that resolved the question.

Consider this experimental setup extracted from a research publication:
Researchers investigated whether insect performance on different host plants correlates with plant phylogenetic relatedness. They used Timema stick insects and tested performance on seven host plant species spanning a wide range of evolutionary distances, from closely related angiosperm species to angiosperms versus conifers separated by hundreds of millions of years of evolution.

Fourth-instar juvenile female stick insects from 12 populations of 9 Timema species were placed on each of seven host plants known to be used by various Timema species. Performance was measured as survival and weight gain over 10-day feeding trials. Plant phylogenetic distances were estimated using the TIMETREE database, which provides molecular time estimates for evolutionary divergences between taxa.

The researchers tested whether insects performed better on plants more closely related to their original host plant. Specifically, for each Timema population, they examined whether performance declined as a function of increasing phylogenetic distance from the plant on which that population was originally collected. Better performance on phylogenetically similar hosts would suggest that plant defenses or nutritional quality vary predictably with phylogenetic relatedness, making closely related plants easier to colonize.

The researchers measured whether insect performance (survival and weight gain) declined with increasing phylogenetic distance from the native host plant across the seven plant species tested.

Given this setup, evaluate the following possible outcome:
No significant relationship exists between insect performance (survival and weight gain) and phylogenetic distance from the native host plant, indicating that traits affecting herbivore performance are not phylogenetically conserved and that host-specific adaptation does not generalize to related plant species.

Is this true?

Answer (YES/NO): YES